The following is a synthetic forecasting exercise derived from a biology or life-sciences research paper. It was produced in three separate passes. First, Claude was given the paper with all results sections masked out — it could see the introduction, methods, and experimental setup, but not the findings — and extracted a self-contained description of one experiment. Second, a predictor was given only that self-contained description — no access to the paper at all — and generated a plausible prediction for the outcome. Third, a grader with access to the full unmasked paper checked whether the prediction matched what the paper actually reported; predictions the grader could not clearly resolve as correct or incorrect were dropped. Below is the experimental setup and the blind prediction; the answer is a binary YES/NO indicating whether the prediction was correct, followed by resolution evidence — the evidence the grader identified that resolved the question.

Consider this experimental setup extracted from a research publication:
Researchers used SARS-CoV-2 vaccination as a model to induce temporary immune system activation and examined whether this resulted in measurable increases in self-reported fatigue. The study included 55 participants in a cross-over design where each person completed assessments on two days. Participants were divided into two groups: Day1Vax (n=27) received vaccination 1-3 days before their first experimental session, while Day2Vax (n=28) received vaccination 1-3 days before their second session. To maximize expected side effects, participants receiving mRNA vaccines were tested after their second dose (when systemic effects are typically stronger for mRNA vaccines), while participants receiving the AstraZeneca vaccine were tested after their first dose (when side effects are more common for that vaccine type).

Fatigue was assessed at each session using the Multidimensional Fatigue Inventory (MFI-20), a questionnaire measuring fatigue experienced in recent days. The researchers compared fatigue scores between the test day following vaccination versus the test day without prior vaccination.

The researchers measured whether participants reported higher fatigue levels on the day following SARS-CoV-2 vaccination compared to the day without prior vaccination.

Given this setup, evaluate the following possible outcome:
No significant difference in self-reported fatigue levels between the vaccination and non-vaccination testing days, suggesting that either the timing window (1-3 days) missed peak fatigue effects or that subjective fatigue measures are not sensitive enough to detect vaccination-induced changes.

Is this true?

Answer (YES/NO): NO